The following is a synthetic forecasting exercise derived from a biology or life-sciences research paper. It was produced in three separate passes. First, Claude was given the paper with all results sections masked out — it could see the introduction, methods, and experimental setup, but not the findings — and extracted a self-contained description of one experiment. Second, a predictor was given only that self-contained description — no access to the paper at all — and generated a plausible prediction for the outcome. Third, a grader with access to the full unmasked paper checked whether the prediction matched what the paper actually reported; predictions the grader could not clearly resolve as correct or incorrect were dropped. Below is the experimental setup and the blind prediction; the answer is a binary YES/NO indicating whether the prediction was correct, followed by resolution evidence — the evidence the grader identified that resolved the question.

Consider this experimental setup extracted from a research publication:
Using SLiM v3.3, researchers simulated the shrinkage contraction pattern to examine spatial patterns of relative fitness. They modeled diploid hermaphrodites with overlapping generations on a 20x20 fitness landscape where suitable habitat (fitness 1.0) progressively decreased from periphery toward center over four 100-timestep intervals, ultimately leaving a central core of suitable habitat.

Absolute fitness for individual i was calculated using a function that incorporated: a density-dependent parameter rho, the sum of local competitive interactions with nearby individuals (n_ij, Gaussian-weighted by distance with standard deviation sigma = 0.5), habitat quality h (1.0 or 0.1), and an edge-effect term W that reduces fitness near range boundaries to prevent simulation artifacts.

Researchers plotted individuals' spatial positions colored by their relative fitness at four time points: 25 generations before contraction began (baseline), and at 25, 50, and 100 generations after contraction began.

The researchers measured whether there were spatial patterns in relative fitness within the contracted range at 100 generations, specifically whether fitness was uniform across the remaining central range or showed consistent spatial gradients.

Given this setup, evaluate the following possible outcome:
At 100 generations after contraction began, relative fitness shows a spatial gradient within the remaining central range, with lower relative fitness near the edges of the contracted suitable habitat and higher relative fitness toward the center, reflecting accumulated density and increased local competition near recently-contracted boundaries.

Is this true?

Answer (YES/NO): YES